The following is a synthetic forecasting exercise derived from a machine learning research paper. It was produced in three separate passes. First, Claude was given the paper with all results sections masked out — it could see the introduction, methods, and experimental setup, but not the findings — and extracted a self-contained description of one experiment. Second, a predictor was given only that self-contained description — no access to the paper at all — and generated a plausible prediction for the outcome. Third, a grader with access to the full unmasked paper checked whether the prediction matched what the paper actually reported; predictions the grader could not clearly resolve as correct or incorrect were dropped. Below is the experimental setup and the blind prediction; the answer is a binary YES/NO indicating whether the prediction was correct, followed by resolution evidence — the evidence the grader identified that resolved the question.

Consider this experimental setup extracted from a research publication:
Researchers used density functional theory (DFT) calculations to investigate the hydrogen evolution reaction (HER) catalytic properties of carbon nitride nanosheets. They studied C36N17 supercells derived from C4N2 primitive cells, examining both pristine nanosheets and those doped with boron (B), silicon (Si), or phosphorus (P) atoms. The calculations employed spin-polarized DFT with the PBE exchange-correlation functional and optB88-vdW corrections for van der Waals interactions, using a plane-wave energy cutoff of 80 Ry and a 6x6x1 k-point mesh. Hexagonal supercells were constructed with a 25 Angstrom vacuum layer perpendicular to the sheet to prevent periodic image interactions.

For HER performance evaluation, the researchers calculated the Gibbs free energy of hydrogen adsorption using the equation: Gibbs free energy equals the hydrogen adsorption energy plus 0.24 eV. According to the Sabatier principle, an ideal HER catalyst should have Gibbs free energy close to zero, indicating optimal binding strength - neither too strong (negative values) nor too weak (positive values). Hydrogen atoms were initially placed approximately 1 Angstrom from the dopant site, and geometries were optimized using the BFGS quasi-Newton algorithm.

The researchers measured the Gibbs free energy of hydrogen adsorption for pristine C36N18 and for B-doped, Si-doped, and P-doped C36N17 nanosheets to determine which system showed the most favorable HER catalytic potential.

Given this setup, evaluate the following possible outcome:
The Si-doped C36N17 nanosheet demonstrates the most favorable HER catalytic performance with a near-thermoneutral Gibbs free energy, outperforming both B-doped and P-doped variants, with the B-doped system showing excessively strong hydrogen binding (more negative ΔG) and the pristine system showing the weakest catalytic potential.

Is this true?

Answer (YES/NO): NO